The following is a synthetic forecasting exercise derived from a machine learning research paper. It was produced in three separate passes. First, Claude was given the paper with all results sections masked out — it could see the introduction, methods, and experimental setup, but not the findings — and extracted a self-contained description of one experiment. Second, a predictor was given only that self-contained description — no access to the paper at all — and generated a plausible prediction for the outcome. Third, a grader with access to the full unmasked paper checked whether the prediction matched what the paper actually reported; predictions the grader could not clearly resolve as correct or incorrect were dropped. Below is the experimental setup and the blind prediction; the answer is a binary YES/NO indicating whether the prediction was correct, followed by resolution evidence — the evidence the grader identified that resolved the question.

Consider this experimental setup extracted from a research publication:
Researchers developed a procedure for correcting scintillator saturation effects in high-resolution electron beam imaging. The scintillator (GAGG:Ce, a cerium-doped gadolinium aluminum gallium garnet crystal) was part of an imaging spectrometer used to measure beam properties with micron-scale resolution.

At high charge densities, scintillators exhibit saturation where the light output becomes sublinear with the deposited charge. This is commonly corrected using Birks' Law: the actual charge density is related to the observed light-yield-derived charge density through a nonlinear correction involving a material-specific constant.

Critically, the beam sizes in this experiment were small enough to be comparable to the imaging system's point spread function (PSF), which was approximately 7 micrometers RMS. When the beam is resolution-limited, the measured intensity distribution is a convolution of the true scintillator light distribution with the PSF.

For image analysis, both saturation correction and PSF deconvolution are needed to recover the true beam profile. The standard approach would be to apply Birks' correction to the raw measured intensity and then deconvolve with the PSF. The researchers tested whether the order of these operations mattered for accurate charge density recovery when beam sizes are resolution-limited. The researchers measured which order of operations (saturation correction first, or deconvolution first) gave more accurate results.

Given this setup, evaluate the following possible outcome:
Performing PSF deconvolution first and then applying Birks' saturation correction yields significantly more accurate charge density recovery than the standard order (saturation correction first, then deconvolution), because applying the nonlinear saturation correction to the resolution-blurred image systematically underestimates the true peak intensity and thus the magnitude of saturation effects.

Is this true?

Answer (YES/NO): YES